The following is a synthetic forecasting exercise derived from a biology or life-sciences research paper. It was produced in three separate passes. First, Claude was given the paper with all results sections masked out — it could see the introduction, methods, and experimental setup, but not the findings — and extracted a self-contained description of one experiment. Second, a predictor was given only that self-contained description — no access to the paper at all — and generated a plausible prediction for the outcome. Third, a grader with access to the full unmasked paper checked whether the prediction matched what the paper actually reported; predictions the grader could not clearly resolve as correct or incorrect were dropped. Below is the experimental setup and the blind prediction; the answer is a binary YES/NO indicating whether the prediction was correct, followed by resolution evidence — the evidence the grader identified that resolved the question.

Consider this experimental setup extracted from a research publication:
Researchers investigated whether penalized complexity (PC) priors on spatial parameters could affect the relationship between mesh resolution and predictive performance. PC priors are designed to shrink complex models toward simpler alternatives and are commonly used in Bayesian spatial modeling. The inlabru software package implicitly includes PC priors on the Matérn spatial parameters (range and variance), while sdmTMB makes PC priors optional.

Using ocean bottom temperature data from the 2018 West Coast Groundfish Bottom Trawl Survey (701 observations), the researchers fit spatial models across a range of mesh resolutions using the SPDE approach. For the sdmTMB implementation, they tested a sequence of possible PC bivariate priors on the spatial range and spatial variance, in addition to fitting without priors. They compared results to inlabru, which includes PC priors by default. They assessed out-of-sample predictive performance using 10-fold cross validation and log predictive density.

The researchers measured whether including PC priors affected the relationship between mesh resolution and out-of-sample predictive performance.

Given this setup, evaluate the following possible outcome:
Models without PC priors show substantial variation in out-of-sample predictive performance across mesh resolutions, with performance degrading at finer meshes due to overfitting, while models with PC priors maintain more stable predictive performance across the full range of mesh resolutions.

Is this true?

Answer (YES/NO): NO